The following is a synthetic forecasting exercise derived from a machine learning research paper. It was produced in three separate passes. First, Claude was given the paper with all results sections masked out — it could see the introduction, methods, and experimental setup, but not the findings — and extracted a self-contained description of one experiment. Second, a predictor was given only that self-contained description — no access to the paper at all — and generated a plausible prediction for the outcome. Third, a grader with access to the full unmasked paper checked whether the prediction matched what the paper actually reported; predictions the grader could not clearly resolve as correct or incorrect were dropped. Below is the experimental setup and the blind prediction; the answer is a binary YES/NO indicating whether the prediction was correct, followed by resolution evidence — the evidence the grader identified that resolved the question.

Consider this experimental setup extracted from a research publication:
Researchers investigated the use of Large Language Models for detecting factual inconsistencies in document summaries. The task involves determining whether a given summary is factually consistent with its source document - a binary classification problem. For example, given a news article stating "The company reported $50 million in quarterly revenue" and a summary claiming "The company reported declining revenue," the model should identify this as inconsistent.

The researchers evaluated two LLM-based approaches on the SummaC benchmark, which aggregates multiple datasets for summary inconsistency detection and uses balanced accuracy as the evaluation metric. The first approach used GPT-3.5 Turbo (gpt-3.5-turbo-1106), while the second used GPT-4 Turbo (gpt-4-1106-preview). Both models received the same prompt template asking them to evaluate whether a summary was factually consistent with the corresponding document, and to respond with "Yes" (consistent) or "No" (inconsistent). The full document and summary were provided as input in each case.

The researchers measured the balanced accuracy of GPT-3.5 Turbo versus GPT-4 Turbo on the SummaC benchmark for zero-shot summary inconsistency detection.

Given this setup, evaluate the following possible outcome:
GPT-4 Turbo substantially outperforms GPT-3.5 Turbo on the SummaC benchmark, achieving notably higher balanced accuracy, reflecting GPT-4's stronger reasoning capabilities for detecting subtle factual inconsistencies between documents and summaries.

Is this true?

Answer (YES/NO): YES